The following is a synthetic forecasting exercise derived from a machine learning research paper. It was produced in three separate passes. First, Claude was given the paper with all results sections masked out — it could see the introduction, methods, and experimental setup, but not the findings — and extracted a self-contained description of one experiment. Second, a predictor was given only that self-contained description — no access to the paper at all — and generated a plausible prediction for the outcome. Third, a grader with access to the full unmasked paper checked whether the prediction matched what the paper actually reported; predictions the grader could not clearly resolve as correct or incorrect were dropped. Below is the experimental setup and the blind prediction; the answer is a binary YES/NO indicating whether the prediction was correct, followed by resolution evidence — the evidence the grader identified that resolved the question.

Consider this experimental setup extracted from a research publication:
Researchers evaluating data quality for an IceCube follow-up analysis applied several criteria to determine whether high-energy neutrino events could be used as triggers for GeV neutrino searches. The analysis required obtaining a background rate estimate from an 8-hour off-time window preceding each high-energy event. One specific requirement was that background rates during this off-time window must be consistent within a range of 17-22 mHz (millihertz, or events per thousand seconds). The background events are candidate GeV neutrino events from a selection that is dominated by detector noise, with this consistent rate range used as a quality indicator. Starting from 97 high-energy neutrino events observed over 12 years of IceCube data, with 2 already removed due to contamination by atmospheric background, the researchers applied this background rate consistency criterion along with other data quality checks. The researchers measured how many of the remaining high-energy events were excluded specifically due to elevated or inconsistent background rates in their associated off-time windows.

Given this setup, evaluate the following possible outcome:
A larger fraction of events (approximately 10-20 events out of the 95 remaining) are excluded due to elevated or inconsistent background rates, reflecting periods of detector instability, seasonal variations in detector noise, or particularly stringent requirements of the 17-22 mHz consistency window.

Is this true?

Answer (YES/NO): YES